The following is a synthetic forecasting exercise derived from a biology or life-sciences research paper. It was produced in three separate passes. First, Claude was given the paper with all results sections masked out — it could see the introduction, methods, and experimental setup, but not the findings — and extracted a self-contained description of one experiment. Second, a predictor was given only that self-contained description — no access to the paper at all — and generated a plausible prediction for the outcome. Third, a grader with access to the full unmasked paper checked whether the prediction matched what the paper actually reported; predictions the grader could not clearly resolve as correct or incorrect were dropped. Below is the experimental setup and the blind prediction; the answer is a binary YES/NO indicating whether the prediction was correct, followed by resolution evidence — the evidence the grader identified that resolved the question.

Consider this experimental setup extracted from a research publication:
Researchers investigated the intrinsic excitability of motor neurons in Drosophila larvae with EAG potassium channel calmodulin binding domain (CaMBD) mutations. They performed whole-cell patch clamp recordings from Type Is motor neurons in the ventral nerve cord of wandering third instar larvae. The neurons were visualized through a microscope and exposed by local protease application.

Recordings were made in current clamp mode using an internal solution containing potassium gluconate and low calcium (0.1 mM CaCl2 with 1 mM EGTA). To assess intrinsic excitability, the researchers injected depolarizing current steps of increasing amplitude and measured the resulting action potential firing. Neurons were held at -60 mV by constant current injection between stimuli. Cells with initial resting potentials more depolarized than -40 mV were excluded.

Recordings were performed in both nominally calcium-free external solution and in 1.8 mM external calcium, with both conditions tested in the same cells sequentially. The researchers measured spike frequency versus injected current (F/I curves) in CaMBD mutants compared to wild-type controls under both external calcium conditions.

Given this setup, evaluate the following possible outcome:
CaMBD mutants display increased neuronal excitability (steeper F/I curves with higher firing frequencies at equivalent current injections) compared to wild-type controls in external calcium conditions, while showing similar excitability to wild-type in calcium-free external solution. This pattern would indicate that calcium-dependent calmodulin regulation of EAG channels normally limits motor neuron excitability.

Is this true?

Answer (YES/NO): NO